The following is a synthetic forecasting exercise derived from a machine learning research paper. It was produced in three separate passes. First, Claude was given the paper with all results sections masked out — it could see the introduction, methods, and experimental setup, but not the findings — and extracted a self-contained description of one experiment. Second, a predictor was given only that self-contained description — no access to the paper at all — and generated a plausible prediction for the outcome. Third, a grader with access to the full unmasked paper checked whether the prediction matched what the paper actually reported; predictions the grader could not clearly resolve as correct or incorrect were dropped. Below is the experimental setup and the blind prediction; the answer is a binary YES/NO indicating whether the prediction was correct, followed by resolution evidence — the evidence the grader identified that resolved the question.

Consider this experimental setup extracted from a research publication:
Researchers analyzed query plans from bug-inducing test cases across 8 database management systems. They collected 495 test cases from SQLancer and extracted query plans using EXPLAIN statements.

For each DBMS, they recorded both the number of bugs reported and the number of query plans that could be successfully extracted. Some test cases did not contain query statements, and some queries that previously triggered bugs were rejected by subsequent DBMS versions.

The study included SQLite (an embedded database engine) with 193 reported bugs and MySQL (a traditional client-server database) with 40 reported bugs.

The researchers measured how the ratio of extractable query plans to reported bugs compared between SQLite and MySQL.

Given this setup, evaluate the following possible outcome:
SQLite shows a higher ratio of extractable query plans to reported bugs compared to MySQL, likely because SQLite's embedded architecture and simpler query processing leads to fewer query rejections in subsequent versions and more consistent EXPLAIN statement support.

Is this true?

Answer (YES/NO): NO